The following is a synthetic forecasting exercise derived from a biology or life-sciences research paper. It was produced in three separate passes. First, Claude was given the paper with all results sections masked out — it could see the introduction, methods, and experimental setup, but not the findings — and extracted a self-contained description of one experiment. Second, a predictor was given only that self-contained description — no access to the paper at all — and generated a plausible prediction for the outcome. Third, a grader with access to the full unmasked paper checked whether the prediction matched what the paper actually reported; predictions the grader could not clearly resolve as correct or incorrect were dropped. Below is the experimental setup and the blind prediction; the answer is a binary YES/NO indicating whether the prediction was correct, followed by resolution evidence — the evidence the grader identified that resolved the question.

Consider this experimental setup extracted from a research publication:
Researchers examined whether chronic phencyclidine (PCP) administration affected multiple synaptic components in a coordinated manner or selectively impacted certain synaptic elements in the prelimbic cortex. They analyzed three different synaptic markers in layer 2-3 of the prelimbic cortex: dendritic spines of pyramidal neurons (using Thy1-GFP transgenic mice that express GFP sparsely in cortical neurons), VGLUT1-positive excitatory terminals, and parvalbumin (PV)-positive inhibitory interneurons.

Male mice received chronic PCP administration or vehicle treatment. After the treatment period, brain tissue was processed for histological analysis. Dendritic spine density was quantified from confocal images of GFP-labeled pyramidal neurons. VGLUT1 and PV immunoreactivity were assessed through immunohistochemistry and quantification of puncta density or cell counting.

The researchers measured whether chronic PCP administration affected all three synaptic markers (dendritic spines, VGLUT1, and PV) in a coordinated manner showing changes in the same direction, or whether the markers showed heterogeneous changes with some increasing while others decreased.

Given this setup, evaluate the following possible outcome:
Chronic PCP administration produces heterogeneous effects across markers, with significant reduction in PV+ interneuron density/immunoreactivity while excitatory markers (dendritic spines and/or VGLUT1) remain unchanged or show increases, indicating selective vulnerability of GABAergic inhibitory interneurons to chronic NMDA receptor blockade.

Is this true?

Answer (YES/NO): NO